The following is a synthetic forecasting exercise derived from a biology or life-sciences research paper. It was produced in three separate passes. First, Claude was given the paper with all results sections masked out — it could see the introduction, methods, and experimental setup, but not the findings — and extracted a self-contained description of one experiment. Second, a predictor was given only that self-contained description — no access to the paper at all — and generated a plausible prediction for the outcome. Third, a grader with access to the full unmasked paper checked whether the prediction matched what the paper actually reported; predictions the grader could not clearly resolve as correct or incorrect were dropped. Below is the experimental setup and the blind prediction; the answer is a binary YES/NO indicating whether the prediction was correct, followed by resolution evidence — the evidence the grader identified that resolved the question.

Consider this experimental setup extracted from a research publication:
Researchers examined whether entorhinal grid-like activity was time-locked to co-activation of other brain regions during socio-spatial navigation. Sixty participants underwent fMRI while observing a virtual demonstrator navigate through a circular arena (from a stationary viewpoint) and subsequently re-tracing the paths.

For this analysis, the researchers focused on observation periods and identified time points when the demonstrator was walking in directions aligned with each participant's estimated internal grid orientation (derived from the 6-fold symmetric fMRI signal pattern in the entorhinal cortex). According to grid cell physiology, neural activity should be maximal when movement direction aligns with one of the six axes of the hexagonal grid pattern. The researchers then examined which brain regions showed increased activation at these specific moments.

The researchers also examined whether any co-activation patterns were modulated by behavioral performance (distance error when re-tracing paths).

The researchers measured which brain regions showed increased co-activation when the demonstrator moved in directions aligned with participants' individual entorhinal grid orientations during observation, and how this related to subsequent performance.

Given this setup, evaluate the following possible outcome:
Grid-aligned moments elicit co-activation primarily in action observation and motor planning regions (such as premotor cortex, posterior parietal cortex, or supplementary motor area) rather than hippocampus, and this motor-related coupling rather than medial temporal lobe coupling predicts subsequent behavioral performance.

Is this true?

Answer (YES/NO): NO